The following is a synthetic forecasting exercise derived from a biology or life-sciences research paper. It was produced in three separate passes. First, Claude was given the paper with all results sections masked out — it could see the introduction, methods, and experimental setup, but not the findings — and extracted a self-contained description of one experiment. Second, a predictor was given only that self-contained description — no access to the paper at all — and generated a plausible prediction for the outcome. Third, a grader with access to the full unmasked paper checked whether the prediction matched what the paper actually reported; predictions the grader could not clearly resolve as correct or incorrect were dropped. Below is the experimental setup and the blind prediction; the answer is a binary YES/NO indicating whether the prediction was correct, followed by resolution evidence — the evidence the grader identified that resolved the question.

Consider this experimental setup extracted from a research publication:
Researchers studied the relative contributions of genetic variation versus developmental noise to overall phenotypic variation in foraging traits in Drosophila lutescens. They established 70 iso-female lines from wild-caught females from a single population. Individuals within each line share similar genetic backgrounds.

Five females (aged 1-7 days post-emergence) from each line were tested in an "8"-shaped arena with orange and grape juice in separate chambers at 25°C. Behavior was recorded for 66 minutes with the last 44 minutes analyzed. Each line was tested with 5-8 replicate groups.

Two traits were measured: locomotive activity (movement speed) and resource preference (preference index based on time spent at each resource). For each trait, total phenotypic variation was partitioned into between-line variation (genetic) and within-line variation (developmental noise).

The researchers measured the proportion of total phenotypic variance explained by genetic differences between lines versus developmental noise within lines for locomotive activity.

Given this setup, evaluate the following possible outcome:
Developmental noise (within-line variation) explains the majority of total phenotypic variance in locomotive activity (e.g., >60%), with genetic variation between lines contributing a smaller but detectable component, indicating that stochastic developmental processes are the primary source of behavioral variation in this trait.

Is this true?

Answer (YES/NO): YES